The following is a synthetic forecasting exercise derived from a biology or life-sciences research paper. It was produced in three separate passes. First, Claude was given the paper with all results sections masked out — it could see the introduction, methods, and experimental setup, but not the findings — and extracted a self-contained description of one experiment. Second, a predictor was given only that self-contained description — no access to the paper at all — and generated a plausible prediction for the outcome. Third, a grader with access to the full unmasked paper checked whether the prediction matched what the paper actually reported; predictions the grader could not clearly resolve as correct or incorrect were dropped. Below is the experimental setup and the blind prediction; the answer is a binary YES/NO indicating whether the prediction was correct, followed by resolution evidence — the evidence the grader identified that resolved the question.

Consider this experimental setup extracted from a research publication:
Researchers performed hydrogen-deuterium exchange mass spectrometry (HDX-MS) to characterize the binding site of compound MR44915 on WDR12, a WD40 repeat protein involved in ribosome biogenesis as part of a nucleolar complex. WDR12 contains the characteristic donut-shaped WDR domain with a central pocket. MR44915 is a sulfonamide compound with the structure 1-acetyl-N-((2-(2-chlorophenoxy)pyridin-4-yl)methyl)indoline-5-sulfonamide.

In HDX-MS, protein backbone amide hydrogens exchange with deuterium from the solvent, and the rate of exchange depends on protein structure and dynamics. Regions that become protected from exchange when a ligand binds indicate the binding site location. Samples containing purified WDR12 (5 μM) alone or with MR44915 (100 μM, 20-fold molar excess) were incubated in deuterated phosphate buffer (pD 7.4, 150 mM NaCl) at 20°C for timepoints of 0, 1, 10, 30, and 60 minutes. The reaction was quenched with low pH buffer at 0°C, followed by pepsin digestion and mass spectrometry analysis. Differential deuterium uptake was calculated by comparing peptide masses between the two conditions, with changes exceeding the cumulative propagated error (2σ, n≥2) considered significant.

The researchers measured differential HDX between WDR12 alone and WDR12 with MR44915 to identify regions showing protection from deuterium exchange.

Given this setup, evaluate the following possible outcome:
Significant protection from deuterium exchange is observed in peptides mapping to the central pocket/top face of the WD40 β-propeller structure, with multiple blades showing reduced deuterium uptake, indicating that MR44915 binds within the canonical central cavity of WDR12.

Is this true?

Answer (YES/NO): YES